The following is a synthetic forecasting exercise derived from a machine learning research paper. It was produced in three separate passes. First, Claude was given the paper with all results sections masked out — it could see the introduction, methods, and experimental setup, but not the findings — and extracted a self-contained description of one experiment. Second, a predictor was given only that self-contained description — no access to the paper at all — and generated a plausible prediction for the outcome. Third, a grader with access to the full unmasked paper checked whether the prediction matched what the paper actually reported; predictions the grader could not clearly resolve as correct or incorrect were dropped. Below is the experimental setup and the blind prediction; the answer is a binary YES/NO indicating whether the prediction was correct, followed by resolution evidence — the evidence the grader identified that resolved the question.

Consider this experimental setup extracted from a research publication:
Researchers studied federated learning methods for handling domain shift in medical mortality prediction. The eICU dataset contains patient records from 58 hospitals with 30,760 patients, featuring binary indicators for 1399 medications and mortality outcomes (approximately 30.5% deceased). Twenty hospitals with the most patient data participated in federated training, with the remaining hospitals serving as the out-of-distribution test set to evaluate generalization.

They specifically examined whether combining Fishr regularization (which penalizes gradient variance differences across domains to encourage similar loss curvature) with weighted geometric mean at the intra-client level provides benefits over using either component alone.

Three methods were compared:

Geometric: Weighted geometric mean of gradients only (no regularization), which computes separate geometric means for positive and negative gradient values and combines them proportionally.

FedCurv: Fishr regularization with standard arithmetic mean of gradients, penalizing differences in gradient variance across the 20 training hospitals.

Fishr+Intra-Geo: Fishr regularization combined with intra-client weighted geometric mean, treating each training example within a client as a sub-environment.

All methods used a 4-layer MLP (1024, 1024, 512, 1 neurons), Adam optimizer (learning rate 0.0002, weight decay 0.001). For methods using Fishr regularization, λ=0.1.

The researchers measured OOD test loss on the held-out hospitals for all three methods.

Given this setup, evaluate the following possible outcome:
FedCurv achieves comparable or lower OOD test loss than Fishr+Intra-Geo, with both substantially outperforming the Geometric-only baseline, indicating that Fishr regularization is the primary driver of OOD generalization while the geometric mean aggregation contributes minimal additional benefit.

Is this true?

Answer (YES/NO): NO